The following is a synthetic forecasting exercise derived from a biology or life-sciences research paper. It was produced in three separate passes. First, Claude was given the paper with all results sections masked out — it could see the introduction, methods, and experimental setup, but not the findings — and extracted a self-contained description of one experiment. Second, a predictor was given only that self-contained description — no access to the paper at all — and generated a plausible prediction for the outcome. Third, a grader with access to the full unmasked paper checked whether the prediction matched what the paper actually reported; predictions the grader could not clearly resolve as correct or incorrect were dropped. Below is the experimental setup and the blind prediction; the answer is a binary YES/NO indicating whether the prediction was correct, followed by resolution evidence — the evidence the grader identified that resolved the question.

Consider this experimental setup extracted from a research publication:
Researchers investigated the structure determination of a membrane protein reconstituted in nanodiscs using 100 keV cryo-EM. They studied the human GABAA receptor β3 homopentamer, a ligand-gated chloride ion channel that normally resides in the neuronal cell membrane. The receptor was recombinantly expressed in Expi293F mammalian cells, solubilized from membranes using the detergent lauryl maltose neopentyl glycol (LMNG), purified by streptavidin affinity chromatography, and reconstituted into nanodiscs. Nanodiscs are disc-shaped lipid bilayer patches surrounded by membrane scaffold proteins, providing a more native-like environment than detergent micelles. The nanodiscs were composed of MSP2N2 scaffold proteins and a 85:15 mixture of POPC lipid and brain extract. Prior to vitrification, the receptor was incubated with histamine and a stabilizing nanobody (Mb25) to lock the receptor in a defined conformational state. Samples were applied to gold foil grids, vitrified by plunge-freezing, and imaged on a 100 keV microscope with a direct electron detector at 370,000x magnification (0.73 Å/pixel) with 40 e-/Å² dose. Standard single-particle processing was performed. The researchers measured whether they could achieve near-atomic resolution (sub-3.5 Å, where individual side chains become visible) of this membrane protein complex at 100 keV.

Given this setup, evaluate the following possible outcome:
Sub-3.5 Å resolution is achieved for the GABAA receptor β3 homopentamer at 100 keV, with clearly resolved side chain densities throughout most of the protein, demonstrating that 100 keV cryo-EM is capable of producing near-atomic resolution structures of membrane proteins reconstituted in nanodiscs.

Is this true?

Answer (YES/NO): YES